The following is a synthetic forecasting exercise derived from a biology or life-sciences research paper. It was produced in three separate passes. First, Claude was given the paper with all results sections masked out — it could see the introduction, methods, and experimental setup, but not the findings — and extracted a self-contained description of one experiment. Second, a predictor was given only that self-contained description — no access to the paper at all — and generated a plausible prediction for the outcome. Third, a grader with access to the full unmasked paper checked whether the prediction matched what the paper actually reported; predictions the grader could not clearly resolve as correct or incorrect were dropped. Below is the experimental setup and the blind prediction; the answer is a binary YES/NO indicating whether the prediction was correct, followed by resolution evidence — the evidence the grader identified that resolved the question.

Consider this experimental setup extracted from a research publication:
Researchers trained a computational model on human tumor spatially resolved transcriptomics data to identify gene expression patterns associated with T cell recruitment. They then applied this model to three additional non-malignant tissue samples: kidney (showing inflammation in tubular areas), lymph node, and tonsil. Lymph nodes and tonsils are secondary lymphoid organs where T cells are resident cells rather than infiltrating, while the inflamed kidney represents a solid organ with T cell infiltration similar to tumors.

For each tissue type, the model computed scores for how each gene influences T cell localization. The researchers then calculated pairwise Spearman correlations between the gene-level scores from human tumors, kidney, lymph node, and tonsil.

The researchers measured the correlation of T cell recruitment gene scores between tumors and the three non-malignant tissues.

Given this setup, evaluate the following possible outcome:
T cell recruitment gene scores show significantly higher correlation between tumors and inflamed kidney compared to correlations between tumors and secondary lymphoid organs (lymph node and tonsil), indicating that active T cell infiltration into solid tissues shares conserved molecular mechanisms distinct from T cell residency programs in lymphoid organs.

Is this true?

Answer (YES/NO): YES